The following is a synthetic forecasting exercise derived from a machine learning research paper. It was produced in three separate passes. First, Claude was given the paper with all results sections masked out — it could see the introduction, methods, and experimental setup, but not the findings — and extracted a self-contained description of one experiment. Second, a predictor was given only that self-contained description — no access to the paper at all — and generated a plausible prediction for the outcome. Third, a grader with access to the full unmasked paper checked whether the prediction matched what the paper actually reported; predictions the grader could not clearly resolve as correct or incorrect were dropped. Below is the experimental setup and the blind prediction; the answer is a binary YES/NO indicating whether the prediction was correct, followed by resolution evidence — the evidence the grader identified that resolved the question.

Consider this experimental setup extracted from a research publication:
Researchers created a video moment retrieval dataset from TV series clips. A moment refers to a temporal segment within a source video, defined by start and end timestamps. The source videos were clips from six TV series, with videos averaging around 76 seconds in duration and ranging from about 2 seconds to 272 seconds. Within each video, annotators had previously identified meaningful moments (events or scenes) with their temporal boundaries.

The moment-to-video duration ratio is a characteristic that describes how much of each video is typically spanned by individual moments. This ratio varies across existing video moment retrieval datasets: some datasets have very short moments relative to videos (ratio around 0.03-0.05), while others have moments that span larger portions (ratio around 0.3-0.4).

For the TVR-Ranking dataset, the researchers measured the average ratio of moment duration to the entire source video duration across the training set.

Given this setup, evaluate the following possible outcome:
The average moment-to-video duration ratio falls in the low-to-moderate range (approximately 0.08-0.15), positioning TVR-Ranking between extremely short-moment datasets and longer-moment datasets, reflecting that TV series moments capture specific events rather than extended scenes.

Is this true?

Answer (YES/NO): YES